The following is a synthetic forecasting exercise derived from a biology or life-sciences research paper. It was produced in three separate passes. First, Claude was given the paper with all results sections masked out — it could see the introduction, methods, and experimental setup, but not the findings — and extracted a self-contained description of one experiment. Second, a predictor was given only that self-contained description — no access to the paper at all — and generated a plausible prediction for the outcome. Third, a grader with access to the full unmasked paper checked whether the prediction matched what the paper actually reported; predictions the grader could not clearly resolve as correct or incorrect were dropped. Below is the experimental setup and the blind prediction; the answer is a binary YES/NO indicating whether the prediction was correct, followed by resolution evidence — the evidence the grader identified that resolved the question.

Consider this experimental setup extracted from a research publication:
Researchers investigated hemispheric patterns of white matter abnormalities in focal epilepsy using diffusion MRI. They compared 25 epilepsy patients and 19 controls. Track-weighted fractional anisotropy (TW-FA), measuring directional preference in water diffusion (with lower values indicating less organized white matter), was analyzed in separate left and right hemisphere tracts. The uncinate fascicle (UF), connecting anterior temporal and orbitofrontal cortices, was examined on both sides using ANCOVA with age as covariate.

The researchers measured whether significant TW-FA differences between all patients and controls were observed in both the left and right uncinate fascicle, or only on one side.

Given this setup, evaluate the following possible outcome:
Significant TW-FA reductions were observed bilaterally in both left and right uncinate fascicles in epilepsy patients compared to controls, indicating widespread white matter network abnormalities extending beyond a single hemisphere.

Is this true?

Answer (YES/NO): NO